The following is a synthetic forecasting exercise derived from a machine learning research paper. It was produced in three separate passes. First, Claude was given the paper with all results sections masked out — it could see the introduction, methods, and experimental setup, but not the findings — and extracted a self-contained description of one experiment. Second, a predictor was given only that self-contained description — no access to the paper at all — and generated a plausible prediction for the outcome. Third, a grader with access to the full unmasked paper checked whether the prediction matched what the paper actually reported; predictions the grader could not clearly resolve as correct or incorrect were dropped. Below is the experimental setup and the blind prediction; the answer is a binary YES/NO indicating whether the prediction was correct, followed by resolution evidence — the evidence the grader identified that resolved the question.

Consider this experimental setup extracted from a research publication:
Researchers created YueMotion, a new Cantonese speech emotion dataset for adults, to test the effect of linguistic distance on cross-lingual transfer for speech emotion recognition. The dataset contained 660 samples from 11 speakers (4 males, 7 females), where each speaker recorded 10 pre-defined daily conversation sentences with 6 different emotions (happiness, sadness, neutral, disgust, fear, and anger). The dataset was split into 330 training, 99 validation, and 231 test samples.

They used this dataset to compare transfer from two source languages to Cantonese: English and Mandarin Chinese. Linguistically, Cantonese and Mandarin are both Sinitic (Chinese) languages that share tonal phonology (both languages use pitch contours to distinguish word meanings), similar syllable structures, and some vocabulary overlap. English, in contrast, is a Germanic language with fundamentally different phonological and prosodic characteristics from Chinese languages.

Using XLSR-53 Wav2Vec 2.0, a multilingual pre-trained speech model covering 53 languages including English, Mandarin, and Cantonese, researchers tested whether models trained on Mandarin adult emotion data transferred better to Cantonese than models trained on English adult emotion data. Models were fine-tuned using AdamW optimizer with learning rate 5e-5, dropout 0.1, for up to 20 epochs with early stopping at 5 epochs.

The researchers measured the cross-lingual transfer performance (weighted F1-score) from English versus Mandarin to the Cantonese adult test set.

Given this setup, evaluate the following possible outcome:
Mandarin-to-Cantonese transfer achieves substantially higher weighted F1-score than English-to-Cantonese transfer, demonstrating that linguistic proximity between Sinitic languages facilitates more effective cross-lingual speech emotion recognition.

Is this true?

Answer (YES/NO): YES